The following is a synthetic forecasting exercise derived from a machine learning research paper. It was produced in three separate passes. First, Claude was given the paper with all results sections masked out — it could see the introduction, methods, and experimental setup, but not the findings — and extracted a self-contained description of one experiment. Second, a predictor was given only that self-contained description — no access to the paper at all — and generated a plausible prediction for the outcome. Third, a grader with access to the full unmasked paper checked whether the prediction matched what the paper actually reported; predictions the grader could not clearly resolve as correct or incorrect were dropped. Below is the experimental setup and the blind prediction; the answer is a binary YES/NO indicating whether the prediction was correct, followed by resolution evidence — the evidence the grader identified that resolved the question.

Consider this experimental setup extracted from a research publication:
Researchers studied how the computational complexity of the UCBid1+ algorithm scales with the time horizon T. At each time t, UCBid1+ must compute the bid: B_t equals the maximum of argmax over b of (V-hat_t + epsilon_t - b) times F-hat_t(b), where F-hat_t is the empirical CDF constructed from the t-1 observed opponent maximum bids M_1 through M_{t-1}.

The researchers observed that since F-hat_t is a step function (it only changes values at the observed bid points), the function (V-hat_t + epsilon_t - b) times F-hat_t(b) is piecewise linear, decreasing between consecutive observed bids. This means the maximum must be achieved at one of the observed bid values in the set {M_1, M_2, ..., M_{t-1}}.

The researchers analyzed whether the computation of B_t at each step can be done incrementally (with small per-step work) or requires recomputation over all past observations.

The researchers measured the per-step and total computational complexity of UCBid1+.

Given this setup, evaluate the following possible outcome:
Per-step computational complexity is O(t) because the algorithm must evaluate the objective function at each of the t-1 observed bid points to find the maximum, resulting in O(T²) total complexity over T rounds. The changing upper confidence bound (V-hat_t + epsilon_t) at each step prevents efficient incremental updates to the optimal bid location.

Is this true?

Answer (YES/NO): YES